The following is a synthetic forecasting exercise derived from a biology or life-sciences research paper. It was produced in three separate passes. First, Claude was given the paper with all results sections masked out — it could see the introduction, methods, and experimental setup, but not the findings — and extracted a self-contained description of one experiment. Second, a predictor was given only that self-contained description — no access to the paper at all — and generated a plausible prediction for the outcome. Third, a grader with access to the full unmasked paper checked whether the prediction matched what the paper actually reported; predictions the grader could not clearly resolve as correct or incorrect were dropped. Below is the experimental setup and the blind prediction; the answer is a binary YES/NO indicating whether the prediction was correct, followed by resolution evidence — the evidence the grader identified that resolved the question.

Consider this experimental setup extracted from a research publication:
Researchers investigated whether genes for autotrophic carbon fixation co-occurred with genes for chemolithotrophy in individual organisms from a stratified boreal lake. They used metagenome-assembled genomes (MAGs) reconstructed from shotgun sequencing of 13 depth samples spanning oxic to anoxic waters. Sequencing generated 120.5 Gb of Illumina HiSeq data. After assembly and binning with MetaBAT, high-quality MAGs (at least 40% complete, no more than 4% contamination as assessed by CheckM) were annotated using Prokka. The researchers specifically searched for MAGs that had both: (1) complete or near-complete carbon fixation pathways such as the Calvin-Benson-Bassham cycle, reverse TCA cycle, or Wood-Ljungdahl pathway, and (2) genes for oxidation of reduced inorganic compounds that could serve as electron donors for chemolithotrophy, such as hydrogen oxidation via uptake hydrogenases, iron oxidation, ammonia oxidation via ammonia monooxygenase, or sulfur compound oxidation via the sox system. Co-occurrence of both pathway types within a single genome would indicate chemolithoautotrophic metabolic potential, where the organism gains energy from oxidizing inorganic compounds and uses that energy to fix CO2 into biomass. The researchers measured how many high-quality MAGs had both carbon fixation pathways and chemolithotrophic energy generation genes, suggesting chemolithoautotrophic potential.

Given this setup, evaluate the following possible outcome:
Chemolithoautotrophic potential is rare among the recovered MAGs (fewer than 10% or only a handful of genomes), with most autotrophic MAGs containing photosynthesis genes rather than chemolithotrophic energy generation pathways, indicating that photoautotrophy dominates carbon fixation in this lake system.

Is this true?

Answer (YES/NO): NO